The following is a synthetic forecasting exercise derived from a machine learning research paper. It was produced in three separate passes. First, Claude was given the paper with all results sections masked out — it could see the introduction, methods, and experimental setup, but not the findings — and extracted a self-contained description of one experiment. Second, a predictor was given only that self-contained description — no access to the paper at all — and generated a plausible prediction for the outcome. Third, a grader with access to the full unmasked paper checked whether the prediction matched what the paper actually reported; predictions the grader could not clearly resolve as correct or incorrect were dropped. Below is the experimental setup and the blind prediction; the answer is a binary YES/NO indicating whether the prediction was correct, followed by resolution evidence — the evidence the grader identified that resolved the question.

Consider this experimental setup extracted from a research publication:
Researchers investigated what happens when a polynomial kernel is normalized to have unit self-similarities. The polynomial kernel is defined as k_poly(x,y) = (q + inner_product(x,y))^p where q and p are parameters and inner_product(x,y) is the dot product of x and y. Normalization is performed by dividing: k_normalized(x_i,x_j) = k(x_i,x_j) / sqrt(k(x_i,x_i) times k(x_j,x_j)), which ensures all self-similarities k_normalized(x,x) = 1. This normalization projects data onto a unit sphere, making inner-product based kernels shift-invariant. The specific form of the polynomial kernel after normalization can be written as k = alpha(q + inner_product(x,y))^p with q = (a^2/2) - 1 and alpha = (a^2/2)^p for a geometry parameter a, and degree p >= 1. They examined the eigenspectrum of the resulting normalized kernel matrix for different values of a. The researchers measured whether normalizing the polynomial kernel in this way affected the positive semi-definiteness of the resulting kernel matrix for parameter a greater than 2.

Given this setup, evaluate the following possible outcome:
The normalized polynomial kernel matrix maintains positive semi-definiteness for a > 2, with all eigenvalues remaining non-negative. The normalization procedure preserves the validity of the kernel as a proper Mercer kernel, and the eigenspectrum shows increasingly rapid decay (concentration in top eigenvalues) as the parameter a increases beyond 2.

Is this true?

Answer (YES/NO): NO